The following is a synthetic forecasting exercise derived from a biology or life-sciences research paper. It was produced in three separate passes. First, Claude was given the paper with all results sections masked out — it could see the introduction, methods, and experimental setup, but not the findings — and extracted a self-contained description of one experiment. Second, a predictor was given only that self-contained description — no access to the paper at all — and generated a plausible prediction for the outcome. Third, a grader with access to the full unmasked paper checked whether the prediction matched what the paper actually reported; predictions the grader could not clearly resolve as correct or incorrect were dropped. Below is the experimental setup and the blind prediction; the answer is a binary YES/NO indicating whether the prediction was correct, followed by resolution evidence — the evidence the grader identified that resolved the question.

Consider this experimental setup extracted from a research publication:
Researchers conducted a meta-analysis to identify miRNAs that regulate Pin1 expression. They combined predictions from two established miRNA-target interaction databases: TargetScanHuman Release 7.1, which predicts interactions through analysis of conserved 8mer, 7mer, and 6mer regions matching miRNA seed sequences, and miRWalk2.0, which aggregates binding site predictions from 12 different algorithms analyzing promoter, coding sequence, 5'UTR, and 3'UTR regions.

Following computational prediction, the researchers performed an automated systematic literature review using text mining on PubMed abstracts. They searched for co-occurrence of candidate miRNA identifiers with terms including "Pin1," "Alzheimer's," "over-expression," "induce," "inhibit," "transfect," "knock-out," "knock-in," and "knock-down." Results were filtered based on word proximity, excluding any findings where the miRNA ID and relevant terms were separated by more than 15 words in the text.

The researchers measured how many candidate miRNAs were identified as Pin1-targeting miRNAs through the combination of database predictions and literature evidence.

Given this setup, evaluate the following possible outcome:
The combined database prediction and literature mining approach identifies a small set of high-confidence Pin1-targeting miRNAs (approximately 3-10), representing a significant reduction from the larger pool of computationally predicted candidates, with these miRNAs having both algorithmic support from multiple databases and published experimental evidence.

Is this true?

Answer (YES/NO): YES